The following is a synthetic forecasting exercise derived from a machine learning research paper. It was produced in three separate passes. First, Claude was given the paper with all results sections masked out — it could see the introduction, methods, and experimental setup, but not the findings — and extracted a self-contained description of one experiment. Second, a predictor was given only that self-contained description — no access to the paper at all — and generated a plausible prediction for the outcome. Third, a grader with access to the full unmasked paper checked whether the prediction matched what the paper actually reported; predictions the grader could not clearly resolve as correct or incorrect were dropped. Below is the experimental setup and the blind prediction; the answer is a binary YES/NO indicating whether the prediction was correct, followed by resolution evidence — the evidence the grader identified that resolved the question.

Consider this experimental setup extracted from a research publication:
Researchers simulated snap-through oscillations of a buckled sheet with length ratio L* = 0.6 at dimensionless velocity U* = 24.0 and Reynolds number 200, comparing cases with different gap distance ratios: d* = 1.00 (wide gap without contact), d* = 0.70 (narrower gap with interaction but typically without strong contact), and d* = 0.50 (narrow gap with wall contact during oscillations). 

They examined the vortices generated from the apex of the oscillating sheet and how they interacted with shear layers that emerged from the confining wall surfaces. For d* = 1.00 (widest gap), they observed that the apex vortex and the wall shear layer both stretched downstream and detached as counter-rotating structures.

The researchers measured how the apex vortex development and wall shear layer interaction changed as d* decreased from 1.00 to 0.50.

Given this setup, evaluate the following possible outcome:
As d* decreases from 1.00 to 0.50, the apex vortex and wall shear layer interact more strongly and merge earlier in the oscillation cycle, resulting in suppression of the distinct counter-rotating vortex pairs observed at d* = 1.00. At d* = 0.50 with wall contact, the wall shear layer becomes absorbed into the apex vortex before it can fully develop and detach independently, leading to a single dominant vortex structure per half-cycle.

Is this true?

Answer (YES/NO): NO